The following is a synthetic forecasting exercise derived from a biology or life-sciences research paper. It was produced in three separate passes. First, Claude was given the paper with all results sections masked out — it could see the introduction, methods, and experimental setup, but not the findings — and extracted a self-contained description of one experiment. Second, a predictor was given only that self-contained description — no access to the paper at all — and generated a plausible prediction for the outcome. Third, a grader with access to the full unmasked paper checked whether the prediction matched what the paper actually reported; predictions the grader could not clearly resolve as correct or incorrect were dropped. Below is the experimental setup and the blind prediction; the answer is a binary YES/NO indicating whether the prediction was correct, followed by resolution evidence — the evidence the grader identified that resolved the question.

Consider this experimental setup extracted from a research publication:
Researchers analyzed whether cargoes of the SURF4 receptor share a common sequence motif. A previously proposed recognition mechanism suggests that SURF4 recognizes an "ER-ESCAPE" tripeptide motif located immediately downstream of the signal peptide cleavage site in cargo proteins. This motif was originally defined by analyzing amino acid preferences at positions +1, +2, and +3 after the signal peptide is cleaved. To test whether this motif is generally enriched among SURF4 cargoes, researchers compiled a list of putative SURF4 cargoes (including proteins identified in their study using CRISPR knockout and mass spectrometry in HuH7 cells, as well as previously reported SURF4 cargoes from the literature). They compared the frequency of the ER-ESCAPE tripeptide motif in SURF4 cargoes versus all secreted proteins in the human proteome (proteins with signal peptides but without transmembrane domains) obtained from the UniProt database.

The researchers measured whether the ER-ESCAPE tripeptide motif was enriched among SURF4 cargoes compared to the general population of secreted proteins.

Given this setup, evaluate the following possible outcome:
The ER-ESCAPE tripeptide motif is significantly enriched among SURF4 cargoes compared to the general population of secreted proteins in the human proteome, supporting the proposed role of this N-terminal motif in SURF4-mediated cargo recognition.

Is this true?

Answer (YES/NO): NO